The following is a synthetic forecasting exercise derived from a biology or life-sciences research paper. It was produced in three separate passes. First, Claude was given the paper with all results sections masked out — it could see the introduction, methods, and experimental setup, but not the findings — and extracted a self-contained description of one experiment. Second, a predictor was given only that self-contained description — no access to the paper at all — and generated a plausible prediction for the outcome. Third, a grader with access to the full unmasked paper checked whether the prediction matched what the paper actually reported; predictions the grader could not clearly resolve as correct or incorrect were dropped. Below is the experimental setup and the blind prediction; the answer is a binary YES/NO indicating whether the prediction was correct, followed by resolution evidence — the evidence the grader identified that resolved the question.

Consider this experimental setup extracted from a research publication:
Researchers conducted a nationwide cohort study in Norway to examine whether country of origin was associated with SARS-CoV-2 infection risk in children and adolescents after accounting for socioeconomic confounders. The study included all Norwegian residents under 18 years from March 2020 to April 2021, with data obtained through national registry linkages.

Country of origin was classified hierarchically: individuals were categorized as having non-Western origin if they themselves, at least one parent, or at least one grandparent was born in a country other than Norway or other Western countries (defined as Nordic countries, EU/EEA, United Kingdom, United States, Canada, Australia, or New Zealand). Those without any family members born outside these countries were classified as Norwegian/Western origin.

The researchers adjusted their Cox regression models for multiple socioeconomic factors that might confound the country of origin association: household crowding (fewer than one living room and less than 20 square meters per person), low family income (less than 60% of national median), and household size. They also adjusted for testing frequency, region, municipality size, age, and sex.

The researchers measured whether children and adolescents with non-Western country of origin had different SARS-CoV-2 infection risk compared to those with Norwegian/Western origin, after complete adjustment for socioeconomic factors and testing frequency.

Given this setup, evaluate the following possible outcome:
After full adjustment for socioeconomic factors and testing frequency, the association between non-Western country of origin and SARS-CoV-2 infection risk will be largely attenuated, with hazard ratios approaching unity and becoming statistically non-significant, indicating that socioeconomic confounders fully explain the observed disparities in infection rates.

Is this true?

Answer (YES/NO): NO